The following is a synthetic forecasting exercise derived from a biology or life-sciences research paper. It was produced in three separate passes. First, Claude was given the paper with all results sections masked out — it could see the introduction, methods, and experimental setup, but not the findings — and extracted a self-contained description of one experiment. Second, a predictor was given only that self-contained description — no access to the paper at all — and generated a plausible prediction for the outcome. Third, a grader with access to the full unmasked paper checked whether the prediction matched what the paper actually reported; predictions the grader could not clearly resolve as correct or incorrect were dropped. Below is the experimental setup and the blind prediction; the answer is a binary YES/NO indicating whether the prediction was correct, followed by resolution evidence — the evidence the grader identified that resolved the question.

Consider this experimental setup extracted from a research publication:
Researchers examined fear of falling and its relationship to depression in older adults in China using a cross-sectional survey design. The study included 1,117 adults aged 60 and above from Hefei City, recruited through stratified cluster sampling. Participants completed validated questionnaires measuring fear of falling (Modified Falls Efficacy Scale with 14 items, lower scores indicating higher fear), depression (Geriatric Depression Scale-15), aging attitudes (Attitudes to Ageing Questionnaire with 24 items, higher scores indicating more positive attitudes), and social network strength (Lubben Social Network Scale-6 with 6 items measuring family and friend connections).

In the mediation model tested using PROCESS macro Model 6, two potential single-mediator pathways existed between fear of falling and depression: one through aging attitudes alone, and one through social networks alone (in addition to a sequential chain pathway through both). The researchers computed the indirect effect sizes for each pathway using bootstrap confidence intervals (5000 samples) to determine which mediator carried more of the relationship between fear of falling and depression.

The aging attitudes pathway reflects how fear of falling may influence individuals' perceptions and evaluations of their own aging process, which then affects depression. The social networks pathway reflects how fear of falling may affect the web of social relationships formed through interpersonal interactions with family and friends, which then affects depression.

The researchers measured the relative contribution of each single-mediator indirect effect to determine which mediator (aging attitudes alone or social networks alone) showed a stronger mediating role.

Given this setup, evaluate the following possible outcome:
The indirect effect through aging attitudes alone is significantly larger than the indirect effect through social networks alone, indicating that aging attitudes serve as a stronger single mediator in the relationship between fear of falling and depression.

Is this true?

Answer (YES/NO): YES